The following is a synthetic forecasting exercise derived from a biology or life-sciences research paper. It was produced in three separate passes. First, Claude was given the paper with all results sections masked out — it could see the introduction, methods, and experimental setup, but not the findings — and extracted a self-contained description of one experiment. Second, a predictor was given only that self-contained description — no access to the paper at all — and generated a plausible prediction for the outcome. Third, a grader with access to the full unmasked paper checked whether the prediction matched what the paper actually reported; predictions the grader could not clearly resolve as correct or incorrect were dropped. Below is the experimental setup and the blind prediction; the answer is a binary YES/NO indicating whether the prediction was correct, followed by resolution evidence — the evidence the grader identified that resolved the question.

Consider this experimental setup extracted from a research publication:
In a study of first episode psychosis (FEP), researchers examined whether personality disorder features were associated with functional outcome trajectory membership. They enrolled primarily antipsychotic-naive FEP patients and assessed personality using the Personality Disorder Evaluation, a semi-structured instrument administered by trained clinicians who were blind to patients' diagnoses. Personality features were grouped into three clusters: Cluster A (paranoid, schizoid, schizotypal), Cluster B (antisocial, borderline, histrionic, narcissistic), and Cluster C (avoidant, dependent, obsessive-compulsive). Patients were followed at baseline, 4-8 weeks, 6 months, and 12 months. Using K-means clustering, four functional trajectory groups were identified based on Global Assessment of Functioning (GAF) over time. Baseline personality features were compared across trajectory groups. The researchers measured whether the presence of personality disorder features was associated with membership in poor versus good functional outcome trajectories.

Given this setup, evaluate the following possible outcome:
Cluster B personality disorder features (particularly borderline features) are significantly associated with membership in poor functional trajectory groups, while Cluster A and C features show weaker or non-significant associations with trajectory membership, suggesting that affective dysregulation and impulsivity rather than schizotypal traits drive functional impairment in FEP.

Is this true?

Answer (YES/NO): NO